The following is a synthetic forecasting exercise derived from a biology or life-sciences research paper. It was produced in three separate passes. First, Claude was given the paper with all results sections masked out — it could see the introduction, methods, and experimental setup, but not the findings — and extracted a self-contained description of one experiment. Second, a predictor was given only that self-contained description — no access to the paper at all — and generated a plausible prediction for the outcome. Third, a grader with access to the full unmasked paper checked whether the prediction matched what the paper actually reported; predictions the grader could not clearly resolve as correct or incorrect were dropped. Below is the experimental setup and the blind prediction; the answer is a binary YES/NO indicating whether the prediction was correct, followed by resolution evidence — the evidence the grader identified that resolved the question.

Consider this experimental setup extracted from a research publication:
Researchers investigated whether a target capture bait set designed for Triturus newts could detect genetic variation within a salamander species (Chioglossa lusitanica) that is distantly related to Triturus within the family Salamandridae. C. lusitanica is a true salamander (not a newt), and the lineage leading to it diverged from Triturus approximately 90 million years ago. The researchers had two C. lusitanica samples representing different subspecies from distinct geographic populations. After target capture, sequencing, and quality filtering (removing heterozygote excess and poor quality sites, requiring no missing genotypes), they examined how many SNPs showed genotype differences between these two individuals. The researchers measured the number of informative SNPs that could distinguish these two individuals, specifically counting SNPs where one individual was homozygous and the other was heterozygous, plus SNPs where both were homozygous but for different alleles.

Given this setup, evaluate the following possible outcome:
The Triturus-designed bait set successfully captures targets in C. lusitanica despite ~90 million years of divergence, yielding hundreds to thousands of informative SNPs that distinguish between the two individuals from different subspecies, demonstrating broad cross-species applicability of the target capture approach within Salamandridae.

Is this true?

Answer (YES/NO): YES